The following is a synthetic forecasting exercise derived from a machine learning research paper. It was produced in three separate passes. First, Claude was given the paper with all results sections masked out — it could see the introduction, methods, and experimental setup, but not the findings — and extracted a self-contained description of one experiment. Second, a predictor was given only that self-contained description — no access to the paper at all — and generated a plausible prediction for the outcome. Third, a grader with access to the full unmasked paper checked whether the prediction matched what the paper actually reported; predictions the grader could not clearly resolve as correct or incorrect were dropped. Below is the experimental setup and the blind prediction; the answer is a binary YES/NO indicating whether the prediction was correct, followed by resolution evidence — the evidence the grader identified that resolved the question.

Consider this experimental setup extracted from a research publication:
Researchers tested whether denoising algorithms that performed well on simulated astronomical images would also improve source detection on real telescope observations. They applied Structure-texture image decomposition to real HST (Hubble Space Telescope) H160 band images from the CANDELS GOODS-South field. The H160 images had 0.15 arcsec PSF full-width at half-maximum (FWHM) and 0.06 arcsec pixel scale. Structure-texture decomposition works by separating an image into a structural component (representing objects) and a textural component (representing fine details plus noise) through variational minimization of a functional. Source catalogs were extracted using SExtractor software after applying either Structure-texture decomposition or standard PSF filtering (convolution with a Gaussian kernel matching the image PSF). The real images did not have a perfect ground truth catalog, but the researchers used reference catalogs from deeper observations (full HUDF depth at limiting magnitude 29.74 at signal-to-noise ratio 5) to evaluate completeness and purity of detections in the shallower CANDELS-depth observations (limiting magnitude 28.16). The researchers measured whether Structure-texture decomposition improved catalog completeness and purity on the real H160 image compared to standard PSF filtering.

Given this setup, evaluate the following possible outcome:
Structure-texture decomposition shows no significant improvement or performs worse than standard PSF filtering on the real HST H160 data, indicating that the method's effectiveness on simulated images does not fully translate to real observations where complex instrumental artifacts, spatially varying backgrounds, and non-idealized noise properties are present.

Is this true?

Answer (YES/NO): NO